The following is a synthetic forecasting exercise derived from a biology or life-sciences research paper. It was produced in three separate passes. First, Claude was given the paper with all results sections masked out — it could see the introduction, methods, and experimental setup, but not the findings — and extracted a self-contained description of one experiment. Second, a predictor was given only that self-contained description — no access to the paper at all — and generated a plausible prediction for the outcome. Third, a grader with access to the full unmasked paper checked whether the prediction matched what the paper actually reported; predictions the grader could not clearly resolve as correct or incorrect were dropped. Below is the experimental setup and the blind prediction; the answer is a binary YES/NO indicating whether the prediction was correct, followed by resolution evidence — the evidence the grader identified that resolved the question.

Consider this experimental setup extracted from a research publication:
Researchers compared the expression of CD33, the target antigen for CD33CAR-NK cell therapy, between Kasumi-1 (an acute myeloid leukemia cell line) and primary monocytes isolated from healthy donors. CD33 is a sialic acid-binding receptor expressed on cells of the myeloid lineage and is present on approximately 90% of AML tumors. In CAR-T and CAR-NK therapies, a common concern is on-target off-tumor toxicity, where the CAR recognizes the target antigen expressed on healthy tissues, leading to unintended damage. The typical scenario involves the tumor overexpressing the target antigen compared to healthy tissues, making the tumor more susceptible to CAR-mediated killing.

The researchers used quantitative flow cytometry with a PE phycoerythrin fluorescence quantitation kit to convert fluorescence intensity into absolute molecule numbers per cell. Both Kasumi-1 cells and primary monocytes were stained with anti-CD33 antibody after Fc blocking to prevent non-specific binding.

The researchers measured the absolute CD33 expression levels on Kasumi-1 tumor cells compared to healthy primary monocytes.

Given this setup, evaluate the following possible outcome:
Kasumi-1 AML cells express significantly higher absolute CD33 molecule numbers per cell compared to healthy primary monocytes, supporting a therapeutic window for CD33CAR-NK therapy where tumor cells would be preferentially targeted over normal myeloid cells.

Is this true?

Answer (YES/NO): NO